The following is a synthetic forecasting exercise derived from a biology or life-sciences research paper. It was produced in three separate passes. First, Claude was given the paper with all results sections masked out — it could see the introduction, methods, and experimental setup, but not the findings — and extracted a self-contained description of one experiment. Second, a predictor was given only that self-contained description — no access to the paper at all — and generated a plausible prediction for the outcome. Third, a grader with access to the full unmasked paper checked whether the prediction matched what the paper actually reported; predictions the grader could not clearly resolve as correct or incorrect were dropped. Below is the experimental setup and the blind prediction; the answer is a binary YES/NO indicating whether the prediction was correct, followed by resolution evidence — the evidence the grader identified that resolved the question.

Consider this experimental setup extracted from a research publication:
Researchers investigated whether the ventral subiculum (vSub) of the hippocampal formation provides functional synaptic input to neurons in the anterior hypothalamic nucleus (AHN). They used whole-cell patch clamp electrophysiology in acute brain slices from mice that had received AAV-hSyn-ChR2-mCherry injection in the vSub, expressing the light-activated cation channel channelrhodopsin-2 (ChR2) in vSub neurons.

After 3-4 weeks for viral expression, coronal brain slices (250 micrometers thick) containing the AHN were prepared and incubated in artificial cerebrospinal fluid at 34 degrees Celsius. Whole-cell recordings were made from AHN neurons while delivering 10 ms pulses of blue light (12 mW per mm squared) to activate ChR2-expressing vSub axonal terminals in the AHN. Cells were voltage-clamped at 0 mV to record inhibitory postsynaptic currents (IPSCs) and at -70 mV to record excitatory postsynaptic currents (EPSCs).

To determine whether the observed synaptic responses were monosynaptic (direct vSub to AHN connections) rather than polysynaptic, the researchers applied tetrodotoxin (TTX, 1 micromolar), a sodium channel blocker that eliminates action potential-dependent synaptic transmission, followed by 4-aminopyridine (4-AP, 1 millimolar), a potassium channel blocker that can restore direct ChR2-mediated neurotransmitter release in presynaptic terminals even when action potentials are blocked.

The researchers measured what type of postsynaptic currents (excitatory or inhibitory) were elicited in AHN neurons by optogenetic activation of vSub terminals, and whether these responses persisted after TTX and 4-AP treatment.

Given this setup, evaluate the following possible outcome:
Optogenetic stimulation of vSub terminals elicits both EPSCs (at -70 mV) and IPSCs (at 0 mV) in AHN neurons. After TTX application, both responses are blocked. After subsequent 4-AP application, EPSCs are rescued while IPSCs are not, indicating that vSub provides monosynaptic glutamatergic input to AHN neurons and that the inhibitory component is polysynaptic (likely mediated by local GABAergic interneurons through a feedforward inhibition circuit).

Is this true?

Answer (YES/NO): NO